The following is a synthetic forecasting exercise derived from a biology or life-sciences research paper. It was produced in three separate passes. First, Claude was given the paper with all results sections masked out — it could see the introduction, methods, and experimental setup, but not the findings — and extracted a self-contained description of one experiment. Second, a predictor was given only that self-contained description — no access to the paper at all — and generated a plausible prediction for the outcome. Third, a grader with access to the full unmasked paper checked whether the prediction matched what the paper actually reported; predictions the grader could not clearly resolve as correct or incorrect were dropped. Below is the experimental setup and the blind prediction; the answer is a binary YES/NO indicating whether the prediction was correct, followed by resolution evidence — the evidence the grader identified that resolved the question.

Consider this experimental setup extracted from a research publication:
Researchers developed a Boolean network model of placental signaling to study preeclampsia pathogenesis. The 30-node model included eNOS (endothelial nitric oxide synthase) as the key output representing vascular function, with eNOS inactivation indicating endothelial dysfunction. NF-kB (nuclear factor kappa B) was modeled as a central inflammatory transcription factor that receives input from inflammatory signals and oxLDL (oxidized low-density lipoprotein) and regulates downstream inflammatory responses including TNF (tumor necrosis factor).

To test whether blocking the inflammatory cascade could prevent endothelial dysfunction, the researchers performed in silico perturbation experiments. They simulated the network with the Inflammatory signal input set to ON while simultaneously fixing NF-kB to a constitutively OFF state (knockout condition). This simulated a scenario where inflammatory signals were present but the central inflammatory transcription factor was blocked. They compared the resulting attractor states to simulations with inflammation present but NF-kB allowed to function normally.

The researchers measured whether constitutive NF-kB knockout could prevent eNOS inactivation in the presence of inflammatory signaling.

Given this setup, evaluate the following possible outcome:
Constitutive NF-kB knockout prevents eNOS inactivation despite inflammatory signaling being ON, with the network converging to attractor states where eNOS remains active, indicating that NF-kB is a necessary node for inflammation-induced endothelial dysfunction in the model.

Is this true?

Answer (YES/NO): NO